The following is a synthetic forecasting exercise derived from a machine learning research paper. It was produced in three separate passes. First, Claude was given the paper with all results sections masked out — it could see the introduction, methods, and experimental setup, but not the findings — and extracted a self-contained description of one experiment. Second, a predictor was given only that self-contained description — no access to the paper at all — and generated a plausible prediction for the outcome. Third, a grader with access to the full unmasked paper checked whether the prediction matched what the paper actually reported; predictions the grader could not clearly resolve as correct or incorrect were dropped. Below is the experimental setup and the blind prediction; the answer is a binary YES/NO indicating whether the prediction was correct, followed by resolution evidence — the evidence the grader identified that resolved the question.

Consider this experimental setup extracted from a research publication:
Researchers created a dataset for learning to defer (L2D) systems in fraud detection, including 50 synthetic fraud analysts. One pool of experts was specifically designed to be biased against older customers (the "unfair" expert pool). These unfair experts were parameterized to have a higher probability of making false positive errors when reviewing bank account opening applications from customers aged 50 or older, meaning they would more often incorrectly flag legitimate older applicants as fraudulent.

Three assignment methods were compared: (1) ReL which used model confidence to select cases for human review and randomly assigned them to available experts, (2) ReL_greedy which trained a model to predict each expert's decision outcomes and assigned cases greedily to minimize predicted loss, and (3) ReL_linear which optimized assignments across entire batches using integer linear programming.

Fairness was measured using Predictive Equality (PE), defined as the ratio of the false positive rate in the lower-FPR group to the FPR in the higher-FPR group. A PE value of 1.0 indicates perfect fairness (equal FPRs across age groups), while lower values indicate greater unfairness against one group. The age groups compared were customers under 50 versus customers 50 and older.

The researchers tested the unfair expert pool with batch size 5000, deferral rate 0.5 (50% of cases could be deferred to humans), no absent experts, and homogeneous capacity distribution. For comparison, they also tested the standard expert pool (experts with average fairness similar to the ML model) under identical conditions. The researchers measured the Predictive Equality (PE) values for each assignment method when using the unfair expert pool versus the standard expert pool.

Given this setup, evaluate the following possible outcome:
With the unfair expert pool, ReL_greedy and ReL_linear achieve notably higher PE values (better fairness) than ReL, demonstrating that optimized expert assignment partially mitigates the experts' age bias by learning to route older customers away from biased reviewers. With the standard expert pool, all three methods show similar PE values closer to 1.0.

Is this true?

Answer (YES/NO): NO